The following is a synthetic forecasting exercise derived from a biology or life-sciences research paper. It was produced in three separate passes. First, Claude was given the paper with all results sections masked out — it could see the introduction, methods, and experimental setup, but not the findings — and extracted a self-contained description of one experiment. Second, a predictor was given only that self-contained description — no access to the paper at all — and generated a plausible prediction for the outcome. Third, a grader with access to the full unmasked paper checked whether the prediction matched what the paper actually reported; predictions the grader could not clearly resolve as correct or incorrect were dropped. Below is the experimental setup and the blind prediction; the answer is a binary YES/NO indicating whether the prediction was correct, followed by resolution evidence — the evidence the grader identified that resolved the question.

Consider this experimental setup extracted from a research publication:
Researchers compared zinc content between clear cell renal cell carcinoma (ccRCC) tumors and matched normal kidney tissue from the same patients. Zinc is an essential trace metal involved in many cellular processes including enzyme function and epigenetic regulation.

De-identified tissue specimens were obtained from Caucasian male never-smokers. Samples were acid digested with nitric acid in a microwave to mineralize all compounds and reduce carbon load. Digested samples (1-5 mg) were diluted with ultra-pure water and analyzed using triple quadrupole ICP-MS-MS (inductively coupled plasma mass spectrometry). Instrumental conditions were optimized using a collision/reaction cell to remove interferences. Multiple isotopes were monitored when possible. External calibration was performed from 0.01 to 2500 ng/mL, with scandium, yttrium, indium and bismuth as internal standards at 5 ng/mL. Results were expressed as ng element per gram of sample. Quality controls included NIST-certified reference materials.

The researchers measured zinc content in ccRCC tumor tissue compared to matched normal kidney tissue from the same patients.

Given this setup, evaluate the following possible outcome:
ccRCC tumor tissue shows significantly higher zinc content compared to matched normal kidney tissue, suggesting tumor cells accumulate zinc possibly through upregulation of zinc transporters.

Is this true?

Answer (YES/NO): NO